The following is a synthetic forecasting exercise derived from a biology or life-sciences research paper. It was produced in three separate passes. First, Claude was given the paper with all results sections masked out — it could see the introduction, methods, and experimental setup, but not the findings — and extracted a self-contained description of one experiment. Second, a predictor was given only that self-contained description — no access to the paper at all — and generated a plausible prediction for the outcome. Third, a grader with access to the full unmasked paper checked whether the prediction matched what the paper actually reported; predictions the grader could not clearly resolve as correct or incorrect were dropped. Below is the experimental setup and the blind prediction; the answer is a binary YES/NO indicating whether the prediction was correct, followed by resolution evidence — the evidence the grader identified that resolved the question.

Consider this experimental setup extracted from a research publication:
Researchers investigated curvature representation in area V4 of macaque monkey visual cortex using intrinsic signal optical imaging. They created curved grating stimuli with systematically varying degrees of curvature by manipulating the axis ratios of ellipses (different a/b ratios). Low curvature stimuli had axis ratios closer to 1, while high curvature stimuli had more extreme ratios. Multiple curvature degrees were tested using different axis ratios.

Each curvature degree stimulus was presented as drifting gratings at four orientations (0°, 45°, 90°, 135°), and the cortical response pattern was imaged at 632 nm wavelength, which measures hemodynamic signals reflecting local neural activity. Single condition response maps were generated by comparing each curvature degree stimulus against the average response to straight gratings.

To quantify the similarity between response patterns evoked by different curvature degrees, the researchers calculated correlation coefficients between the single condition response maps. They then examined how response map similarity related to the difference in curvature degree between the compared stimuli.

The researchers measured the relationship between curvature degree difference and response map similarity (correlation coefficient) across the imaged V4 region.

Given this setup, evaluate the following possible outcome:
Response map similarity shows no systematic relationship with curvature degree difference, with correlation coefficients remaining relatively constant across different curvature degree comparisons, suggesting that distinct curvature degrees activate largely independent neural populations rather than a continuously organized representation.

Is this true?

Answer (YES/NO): NO